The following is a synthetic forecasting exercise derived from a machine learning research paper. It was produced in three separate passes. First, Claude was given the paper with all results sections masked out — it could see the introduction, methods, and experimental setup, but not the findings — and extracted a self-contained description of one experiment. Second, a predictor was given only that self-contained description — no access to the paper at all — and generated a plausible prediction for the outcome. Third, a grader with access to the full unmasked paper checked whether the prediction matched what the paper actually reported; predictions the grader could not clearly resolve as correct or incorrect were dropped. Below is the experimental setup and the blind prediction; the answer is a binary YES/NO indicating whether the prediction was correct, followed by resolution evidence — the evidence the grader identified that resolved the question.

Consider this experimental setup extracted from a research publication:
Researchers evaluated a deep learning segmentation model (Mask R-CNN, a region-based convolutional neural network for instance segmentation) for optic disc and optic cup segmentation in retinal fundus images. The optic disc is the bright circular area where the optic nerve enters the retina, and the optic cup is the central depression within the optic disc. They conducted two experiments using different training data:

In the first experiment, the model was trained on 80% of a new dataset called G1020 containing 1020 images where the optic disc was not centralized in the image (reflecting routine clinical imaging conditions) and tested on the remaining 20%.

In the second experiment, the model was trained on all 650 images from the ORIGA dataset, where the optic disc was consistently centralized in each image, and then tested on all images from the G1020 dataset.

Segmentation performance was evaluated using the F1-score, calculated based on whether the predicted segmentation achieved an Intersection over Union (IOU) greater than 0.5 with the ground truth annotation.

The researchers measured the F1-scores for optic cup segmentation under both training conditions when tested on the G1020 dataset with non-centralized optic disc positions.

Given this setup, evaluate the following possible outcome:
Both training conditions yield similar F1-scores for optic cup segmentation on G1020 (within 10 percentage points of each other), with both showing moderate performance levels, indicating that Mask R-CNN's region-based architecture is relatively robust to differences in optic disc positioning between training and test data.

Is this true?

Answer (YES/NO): NO